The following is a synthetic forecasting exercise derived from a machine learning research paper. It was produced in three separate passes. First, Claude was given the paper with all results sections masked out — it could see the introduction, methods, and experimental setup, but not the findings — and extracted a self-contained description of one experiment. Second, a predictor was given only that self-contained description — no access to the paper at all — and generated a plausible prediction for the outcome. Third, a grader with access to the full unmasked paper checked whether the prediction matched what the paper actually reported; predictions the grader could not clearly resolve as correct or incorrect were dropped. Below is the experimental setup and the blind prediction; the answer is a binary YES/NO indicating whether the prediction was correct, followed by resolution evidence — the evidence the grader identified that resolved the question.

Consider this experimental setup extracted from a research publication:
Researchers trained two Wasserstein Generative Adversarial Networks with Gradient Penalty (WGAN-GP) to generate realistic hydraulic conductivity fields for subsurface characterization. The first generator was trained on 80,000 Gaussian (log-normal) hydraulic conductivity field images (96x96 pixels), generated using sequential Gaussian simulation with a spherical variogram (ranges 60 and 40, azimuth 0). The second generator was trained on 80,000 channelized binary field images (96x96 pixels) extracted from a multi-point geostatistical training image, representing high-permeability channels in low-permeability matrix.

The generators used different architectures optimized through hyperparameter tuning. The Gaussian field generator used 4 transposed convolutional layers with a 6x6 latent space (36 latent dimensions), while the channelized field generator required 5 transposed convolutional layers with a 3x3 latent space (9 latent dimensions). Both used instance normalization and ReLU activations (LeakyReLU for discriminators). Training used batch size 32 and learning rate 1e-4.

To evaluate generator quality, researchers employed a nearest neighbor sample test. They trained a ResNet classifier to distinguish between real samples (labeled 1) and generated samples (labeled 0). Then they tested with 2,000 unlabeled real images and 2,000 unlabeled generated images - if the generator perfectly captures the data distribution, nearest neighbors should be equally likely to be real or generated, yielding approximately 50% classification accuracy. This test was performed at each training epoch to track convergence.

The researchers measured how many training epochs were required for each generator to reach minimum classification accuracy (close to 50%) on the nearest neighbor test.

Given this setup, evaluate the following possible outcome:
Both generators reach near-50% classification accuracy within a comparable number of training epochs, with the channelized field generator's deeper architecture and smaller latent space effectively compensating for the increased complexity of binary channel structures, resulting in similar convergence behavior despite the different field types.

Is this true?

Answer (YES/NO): NO